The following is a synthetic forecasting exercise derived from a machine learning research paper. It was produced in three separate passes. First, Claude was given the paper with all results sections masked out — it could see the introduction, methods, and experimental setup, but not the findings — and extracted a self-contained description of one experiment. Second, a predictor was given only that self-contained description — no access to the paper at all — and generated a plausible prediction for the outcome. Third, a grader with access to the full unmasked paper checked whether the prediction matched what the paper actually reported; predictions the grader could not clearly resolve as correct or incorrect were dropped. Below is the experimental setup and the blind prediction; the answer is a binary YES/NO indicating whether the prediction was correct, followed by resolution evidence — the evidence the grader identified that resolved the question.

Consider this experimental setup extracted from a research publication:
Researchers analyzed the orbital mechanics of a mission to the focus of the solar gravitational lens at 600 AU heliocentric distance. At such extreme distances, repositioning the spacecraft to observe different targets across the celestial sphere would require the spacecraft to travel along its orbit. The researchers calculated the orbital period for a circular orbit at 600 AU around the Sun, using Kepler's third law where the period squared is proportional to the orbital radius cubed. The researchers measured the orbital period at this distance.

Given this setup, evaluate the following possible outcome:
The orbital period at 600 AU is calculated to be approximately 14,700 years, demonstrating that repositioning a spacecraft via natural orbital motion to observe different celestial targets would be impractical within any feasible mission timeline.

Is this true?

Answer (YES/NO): NO